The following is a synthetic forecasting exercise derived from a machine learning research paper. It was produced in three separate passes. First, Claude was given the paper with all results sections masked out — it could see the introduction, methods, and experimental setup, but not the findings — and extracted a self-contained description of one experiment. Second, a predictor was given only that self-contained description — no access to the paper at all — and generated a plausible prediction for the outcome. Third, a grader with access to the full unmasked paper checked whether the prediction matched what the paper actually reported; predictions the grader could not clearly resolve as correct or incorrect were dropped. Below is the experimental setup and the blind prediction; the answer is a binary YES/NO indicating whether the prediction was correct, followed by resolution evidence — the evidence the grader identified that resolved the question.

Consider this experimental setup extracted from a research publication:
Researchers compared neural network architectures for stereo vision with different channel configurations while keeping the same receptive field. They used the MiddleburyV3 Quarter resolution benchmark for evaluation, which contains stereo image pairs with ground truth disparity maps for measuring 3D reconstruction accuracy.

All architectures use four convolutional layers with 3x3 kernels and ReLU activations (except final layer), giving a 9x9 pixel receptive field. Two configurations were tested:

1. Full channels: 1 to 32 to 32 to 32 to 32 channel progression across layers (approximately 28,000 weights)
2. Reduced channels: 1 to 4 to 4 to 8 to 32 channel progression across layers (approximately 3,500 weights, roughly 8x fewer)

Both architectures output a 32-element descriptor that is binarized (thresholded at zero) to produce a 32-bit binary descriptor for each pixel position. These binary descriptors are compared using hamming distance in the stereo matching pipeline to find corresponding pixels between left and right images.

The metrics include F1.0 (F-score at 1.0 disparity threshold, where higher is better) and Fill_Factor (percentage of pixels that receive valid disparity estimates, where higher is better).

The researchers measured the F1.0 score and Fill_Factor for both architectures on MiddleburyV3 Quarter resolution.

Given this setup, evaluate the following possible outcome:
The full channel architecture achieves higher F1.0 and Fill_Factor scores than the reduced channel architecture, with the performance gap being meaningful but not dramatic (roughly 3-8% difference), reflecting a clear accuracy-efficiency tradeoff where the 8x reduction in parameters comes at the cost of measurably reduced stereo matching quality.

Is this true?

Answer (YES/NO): NO